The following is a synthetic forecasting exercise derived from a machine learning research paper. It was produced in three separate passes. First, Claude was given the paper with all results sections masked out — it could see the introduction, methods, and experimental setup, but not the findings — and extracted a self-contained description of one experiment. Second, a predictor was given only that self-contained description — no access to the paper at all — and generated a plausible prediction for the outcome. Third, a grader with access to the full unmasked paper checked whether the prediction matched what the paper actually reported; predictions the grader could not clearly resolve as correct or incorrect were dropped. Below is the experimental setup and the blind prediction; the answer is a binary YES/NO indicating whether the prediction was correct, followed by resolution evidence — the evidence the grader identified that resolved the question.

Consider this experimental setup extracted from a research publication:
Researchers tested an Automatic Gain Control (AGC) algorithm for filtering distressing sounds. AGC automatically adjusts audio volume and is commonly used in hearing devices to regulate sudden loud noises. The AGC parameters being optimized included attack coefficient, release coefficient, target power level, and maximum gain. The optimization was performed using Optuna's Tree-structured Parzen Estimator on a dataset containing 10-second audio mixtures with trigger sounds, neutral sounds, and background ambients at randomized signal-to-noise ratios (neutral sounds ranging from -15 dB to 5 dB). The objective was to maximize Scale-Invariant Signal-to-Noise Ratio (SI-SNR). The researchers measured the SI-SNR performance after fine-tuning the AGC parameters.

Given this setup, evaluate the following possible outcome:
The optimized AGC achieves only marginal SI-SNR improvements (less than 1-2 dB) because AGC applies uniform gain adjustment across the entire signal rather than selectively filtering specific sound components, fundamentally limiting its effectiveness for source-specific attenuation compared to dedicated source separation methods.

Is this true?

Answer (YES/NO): NO